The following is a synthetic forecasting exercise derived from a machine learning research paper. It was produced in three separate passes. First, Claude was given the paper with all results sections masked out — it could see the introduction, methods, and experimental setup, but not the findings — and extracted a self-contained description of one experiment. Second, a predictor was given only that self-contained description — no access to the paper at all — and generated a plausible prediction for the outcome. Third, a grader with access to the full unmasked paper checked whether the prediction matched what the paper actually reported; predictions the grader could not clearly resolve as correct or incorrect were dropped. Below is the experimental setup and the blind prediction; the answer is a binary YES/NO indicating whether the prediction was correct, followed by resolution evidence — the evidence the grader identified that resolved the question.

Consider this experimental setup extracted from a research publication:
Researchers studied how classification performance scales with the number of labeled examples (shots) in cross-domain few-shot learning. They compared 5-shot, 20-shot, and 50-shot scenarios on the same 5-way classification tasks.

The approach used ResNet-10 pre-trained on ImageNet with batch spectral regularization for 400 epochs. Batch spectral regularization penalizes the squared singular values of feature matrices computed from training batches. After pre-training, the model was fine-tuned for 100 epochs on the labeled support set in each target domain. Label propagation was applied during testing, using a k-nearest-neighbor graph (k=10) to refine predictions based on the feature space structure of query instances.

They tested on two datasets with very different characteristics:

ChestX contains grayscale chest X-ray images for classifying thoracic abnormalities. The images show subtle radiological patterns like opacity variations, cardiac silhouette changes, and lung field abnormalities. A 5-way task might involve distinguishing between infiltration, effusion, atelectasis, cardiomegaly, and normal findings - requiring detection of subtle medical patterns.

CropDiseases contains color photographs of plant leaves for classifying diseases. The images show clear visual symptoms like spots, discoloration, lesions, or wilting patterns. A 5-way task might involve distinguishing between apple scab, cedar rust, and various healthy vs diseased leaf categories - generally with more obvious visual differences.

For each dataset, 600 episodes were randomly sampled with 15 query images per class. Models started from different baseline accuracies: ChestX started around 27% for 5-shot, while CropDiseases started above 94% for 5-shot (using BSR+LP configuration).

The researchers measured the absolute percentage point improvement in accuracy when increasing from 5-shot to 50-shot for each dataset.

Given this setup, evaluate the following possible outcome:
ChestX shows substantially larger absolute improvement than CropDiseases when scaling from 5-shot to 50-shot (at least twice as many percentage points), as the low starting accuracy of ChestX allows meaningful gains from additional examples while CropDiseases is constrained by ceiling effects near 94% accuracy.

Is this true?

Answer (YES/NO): YES